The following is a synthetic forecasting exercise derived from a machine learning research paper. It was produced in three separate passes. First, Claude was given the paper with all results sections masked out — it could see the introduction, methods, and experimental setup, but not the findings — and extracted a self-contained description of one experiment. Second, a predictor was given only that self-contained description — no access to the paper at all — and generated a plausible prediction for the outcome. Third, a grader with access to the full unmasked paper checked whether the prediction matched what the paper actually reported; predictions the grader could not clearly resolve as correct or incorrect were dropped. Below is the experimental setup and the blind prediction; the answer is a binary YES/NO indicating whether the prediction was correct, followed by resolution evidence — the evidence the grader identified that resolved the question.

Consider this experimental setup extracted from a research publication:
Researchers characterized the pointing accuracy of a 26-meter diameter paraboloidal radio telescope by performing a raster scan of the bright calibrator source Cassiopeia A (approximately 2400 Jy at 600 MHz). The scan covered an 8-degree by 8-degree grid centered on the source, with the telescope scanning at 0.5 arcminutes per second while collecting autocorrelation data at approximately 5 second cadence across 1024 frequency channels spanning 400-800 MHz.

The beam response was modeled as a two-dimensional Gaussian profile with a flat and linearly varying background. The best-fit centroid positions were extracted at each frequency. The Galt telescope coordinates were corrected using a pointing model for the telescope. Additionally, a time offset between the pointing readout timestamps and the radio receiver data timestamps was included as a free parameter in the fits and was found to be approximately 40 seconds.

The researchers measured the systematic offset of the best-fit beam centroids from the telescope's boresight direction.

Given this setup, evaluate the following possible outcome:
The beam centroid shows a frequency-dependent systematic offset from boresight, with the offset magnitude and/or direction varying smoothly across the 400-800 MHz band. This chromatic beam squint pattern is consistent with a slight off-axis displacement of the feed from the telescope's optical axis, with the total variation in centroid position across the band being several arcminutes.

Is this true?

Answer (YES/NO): NO